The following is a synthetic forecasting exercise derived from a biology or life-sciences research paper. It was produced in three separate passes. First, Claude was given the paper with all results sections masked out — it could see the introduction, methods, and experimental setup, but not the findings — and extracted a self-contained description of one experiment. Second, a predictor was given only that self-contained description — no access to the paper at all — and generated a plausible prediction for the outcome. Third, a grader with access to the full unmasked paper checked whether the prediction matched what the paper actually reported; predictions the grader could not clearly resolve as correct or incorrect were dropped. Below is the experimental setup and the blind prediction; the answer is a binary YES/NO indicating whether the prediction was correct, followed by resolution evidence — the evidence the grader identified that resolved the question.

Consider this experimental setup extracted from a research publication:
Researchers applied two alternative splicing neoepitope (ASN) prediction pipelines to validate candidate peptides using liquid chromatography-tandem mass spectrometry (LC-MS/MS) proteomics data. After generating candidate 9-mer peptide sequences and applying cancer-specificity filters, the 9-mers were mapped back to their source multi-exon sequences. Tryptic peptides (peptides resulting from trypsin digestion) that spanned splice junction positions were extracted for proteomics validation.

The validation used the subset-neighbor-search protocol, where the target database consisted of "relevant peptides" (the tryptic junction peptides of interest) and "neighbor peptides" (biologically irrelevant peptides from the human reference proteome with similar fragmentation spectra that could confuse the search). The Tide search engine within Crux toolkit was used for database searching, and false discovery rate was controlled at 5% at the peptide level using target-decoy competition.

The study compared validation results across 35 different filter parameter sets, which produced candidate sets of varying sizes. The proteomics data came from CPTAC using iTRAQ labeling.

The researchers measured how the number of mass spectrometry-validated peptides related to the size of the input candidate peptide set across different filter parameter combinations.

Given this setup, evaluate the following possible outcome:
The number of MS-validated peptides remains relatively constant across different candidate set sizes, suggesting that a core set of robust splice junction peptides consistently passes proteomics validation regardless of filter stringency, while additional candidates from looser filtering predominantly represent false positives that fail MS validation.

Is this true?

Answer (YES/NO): NO